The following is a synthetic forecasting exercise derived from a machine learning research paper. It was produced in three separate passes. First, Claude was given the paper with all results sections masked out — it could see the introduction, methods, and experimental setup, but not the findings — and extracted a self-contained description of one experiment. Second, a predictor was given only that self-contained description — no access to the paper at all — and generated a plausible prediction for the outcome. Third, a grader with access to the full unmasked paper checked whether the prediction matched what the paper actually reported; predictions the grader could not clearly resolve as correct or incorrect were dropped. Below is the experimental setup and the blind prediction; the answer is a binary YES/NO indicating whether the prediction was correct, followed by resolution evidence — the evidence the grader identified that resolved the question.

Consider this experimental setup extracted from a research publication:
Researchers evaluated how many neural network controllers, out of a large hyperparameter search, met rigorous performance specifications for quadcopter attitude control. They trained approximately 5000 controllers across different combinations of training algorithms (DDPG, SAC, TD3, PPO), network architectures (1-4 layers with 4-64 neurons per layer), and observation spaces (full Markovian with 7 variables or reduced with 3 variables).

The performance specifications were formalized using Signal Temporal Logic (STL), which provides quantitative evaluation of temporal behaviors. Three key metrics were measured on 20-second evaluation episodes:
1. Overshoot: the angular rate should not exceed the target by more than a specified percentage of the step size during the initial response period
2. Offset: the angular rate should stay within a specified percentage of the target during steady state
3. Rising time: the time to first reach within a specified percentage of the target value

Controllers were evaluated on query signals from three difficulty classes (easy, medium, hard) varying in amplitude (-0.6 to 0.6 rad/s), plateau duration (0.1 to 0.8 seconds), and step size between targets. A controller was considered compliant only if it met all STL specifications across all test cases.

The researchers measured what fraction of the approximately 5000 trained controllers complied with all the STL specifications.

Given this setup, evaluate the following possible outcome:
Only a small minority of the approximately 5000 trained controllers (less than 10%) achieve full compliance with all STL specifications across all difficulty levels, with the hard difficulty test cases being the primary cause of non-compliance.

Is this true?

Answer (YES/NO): NO